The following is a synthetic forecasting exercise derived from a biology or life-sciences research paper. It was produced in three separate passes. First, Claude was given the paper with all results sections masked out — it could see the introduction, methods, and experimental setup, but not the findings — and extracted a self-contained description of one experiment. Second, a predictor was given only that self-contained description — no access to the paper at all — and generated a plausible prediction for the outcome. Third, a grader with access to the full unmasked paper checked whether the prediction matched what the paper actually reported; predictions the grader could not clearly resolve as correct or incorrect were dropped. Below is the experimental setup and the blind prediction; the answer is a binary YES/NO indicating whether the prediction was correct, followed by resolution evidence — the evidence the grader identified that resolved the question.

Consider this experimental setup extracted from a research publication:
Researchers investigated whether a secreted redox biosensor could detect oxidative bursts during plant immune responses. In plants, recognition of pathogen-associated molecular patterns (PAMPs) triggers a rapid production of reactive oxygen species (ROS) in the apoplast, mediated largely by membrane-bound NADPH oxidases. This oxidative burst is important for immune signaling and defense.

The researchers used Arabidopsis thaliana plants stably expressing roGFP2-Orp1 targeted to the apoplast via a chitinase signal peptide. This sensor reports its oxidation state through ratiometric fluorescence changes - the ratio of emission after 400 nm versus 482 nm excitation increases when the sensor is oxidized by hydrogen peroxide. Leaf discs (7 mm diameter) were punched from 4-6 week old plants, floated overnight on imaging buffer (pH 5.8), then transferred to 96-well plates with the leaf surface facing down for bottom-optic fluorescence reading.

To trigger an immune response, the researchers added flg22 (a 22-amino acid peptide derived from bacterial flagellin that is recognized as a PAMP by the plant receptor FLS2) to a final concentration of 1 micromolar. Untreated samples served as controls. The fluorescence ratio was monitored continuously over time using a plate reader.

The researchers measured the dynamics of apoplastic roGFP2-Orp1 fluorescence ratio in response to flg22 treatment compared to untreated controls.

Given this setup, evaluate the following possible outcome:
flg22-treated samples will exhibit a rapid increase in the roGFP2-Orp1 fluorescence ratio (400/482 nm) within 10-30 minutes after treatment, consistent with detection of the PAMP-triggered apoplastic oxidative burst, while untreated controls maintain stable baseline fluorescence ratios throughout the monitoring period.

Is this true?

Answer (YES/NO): NO